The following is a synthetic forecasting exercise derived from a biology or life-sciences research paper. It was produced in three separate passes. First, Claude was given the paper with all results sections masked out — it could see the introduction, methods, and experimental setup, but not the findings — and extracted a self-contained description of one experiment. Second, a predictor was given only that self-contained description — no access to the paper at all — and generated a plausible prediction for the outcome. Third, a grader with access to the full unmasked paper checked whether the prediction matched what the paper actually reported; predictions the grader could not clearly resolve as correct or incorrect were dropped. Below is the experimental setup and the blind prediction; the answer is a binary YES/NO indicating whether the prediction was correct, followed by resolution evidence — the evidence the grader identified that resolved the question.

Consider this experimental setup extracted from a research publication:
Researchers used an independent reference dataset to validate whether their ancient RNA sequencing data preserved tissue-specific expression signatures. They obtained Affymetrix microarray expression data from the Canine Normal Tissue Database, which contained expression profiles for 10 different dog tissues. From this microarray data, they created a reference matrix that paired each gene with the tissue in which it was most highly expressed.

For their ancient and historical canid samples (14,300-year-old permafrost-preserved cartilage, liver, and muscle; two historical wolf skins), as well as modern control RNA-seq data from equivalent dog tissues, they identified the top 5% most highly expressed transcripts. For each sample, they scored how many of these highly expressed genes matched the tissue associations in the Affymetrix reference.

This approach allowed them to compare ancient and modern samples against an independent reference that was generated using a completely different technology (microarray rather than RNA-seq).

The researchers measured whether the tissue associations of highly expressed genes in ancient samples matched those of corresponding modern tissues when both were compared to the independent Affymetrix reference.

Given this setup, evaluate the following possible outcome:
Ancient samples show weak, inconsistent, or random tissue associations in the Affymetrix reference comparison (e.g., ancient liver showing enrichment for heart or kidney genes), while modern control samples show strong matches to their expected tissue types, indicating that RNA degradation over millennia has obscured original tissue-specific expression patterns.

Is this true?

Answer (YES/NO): NO